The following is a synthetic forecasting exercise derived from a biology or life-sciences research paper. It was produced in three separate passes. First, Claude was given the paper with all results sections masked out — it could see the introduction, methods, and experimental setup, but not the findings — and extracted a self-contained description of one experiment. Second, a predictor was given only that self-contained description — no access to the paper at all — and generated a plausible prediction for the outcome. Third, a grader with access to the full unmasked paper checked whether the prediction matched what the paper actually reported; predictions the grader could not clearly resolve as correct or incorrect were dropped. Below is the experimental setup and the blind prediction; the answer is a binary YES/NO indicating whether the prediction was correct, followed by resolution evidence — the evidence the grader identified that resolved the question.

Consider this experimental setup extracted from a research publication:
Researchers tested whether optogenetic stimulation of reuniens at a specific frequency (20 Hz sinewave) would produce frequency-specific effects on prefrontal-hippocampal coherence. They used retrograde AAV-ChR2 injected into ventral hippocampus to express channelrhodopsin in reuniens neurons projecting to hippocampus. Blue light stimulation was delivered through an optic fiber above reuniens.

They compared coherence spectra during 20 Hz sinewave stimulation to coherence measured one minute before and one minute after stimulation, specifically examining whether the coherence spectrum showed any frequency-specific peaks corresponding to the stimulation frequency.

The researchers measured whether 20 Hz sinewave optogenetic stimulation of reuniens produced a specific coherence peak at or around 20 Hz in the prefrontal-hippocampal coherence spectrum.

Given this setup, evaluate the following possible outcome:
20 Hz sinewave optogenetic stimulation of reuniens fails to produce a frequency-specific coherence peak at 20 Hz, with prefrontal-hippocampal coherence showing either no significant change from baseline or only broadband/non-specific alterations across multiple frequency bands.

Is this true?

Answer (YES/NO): NO